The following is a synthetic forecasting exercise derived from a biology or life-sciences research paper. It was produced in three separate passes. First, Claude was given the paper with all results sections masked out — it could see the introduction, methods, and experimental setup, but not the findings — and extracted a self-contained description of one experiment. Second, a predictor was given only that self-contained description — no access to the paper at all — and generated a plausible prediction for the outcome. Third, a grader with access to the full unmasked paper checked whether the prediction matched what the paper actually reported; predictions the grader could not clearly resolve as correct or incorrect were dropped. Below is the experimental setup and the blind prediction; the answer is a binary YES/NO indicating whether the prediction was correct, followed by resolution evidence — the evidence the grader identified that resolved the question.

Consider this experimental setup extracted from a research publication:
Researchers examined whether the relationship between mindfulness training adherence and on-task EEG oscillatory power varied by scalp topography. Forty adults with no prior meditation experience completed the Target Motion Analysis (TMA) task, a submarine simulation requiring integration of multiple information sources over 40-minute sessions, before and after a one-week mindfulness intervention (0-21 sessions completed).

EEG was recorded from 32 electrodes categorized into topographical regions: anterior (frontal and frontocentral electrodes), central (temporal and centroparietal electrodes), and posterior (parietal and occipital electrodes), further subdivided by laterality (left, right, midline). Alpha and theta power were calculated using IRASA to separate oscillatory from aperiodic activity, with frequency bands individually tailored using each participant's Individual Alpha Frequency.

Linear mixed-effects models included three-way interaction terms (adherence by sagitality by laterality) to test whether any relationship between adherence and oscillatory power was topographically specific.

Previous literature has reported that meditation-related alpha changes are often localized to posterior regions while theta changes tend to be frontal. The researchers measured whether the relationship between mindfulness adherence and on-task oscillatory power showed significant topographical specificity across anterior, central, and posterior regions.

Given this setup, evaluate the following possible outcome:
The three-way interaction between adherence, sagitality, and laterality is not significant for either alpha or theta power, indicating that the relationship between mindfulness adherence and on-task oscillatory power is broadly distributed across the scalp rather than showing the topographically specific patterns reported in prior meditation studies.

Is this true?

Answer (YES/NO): YES